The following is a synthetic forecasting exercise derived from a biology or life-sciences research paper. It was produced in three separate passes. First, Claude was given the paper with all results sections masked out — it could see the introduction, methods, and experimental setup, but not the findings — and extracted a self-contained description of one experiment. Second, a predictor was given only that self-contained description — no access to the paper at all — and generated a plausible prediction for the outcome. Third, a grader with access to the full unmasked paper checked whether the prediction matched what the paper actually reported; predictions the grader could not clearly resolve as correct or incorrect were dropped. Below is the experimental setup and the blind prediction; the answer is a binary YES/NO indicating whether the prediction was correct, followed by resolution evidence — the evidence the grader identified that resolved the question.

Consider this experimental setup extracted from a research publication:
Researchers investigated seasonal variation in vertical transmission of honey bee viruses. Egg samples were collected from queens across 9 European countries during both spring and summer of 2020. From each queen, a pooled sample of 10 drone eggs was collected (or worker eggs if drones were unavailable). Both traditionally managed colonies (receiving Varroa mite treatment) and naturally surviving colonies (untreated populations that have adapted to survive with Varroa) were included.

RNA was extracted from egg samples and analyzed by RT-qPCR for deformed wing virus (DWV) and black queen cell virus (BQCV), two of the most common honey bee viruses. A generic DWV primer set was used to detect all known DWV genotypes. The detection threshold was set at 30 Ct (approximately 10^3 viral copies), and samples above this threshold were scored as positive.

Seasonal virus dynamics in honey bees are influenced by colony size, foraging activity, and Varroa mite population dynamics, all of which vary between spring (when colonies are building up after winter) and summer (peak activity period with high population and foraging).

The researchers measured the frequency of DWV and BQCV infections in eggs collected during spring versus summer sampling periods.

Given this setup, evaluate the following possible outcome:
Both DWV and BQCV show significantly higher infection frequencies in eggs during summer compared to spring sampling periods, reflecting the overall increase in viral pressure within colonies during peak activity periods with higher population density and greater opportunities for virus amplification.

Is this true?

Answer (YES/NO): NO